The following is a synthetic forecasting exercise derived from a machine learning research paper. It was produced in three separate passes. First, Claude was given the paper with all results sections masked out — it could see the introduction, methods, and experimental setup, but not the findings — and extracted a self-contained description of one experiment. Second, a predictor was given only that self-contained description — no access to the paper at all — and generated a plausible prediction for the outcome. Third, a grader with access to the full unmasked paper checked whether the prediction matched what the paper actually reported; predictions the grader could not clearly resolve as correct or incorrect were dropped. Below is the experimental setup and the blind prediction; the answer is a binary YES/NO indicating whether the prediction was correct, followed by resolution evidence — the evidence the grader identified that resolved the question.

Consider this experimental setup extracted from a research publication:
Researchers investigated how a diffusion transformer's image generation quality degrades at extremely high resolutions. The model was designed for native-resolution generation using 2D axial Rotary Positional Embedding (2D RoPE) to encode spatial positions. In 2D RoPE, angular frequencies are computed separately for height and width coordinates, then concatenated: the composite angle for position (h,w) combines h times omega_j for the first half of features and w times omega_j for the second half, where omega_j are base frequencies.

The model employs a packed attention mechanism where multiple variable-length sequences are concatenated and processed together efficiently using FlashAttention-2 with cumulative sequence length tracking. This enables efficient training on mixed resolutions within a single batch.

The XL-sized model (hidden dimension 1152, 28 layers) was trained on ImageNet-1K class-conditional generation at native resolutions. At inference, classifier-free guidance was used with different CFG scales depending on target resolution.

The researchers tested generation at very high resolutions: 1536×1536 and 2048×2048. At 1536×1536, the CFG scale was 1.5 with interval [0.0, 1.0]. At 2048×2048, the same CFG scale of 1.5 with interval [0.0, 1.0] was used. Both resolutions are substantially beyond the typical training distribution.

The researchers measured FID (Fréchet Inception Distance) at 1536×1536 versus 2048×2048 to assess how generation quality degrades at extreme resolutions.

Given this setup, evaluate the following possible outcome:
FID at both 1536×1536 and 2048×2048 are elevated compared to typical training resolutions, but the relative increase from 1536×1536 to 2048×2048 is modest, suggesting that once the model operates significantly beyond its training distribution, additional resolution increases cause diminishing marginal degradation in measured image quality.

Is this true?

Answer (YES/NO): NO